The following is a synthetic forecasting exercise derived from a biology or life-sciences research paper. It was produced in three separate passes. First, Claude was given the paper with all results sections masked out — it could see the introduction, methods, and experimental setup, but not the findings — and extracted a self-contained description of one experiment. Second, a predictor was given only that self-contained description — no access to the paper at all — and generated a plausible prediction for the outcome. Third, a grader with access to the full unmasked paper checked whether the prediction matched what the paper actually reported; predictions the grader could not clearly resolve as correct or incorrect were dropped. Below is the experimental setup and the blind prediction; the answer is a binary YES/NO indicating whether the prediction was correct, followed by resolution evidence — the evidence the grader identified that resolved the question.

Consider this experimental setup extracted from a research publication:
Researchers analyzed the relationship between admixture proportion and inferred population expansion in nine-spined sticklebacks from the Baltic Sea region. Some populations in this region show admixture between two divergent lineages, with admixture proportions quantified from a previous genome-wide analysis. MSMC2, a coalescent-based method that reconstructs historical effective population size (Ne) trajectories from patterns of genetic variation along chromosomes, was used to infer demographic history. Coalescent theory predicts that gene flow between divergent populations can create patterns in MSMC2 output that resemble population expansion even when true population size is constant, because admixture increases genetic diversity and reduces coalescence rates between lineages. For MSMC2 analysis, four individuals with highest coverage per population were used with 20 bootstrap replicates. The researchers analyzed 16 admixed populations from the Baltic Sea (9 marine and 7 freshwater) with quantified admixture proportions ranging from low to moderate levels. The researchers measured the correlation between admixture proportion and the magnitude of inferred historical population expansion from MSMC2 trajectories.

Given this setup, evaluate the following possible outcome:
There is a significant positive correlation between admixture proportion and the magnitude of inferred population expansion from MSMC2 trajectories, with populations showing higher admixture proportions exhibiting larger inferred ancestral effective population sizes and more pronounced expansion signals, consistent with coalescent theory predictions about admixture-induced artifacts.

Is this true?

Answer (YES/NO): NO